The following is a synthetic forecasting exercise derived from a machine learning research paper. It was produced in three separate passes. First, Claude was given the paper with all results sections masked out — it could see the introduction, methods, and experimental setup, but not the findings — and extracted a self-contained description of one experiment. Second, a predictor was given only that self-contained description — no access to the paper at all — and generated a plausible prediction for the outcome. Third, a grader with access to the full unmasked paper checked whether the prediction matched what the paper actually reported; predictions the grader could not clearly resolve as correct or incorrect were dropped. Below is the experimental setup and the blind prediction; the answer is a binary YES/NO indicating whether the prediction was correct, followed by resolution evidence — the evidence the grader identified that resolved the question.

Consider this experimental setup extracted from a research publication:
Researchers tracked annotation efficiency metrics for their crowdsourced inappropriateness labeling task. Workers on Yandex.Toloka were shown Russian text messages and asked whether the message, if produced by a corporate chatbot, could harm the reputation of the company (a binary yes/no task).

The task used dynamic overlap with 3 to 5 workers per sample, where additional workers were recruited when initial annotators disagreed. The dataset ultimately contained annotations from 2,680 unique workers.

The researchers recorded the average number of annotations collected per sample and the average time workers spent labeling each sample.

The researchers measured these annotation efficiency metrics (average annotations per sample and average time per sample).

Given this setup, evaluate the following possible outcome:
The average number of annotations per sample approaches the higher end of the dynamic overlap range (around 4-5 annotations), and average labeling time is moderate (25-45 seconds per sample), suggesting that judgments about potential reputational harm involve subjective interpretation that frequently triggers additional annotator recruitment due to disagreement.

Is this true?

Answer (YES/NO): NO